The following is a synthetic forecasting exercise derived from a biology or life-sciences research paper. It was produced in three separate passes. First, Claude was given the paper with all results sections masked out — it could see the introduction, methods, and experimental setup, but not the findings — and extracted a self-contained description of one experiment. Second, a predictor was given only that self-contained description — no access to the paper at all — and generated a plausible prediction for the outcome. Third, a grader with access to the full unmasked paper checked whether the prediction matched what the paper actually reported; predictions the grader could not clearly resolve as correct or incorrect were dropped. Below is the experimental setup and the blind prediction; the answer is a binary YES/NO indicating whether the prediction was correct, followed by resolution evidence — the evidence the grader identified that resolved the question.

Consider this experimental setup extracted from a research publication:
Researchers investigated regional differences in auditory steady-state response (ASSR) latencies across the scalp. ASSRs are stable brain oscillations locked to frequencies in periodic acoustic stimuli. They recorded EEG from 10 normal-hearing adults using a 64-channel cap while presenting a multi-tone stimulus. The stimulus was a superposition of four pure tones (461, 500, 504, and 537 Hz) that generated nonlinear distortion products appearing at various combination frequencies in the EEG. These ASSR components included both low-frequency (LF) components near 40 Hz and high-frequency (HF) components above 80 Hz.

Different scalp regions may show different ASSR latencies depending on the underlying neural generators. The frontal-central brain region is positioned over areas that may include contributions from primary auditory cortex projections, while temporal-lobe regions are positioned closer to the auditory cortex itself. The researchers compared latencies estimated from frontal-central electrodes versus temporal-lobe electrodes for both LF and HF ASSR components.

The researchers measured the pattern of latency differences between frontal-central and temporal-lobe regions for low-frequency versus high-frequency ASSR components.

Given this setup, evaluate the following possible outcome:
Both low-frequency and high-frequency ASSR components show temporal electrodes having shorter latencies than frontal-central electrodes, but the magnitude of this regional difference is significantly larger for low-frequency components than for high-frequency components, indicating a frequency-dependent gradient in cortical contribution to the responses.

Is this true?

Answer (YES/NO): NO